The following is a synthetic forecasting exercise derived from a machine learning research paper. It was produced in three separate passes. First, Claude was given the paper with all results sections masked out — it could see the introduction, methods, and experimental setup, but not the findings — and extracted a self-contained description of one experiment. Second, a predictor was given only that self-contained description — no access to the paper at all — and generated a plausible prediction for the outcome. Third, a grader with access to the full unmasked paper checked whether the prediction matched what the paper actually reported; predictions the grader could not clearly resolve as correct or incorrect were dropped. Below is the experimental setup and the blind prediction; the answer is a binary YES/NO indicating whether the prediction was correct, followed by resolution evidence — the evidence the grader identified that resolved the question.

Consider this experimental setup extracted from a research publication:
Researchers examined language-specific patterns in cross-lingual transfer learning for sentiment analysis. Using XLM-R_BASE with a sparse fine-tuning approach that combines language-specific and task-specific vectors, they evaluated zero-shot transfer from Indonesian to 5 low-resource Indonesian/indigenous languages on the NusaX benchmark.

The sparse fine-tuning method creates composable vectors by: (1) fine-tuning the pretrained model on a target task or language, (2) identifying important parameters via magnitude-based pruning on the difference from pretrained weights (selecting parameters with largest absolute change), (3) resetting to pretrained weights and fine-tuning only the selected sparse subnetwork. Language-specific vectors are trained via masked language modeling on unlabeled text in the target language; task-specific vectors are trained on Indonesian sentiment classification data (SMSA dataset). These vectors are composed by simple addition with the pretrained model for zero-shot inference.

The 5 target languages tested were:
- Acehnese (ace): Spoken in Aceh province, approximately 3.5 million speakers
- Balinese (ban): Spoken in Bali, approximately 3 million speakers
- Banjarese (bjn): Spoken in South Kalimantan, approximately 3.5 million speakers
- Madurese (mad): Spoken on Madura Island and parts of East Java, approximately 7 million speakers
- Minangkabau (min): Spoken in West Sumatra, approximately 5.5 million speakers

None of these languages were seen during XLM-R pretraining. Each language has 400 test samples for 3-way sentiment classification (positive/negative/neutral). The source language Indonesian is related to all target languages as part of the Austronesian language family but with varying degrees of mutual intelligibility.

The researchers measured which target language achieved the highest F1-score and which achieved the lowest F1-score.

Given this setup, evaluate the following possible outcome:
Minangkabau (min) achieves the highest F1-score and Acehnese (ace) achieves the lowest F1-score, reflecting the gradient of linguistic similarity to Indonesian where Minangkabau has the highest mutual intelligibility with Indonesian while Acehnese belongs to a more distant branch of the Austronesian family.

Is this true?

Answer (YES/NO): YES